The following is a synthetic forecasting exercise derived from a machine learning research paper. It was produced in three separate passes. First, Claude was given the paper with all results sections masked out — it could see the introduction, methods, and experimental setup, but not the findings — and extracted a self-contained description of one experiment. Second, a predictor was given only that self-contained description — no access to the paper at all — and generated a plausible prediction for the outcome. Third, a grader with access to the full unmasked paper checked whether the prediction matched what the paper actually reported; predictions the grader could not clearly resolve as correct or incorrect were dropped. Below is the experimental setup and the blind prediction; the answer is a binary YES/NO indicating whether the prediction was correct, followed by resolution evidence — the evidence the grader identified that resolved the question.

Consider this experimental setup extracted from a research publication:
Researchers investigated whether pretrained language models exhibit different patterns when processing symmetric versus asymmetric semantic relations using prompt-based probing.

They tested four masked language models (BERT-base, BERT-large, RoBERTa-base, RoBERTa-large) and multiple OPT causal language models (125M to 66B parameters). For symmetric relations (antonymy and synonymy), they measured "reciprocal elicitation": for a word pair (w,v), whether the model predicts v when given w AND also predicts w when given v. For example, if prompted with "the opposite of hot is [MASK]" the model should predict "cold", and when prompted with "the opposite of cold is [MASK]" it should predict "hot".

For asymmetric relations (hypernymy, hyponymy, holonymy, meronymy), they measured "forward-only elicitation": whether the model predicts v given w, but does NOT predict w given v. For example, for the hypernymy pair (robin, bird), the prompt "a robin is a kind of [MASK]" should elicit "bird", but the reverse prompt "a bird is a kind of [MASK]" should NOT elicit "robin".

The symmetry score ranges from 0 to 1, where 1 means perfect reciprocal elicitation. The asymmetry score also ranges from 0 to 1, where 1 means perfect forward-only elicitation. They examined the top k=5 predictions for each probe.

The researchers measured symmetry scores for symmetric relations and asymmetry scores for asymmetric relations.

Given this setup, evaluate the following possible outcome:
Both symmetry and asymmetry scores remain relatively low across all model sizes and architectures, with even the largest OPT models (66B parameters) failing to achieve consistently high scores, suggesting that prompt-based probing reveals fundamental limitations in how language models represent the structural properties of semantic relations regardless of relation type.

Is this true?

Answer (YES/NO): NO